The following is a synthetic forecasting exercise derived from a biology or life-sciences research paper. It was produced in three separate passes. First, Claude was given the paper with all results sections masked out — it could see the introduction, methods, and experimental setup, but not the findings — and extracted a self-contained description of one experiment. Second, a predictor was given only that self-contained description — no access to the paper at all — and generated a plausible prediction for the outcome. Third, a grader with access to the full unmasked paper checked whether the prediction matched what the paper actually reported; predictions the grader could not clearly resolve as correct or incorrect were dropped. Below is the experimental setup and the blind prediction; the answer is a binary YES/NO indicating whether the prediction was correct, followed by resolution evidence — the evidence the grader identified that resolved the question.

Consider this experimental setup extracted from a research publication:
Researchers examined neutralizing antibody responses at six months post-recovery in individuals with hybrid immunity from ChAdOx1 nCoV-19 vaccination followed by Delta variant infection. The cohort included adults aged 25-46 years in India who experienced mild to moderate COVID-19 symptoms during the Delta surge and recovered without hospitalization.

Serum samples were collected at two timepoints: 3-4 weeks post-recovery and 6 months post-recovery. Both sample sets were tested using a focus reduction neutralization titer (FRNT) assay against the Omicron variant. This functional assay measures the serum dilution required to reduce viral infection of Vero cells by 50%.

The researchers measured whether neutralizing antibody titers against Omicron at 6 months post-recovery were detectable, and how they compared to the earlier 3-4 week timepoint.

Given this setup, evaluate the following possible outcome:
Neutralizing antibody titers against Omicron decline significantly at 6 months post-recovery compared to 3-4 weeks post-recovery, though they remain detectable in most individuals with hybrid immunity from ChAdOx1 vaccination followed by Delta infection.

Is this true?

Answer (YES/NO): NO